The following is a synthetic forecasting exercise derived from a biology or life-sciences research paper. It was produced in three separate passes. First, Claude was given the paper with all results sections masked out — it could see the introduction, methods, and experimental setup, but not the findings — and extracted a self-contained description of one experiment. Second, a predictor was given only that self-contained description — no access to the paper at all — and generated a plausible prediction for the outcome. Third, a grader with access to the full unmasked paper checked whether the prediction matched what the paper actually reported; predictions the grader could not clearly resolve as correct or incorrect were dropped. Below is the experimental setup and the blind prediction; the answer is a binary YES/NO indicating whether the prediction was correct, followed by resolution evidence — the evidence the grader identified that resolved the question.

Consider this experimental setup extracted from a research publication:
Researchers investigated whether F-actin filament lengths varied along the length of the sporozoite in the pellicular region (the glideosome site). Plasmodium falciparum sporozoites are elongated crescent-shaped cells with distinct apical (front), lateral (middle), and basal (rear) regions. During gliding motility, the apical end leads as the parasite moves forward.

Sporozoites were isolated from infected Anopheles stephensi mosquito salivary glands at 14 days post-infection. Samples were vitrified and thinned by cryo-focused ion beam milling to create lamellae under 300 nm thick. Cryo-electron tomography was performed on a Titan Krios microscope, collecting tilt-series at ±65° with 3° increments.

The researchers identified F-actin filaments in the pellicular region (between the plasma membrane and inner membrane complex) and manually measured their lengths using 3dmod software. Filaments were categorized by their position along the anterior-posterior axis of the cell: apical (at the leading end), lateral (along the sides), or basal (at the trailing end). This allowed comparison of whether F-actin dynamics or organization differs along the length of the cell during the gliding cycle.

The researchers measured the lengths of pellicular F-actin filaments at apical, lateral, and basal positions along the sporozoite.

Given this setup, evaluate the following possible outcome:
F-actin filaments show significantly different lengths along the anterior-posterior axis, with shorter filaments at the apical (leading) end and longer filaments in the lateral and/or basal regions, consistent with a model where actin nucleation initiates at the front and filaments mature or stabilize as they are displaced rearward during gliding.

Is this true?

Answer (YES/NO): YES